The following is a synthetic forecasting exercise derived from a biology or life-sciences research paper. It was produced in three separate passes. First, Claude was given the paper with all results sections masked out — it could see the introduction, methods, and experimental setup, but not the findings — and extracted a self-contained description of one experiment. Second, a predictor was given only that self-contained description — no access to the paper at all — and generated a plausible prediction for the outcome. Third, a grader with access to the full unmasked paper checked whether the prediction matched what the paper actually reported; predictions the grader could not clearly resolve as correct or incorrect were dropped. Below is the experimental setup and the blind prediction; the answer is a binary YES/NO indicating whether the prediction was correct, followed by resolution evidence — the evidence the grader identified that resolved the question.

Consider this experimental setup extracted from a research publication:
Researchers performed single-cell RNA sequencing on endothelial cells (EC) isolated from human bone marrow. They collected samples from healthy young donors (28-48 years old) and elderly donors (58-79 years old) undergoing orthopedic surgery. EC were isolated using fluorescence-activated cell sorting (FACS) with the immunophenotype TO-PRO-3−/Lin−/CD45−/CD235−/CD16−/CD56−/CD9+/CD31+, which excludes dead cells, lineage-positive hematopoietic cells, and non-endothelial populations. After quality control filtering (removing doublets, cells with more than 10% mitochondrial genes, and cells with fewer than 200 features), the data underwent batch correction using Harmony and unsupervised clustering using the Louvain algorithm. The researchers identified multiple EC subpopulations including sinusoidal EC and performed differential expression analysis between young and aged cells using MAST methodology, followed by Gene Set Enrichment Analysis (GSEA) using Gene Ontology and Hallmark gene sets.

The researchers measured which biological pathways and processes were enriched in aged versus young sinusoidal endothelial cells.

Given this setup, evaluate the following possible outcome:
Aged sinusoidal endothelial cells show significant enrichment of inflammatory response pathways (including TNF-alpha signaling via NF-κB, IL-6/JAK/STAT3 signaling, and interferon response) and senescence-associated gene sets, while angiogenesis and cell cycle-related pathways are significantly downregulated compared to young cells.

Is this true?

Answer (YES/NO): NO